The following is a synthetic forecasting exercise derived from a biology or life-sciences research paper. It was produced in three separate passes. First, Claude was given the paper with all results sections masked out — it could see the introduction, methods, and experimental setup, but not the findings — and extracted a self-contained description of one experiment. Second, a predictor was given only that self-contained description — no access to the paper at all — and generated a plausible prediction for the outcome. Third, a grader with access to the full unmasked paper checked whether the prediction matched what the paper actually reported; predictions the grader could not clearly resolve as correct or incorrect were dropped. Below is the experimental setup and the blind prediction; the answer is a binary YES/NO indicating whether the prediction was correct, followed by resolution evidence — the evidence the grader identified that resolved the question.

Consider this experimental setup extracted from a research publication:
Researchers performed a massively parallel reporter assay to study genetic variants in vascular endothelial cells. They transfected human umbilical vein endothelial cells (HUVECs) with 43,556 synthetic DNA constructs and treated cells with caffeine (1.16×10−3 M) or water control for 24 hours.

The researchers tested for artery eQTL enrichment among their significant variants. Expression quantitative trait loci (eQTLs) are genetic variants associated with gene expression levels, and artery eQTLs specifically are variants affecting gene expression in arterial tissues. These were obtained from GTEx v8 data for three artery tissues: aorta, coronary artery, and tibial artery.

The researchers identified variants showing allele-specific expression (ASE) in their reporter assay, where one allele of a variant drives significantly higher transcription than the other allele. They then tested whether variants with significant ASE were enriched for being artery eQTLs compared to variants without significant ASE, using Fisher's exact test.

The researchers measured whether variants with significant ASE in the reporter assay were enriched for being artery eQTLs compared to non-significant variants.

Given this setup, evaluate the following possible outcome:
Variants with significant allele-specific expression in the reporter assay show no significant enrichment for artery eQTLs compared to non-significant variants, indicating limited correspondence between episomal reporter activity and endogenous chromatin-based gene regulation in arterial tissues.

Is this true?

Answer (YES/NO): NO